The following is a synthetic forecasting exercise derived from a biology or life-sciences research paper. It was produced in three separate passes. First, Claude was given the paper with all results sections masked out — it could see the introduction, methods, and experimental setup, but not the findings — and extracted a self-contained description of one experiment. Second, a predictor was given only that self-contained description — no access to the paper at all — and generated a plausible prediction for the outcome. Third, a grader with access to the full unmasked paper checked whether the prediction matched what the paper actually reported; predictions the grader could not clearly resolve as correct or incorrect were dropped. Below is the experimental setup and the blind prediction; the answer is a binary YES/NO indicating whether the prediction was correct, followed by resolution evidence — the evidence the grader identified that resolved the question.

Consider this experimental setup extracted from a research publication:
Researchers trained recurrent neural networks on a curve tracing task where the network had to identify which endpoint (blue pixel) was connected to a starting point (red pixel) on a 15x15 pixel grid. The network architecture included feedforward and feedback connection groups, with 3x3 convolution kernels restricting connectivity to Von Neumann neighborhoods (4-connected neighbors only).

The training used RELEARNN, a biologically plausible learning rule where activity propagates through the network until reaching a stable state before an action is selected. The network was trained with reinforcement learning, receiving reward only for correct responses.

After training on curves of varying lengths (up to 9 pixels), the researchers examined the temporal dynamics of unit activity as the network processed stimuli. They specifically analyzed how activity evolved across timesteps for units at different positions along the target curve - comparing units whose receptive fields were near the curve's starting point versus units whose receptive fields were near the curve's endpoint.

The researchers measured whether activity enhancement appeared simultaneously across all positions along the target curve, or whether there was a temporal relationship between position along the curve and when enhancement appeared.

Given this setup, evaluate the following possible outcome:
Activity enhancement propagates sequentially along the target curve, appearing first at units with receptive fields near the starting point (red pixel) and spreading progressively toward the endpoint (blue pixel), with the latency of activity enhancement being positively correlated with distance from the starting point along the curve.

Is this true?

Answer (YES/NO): YES